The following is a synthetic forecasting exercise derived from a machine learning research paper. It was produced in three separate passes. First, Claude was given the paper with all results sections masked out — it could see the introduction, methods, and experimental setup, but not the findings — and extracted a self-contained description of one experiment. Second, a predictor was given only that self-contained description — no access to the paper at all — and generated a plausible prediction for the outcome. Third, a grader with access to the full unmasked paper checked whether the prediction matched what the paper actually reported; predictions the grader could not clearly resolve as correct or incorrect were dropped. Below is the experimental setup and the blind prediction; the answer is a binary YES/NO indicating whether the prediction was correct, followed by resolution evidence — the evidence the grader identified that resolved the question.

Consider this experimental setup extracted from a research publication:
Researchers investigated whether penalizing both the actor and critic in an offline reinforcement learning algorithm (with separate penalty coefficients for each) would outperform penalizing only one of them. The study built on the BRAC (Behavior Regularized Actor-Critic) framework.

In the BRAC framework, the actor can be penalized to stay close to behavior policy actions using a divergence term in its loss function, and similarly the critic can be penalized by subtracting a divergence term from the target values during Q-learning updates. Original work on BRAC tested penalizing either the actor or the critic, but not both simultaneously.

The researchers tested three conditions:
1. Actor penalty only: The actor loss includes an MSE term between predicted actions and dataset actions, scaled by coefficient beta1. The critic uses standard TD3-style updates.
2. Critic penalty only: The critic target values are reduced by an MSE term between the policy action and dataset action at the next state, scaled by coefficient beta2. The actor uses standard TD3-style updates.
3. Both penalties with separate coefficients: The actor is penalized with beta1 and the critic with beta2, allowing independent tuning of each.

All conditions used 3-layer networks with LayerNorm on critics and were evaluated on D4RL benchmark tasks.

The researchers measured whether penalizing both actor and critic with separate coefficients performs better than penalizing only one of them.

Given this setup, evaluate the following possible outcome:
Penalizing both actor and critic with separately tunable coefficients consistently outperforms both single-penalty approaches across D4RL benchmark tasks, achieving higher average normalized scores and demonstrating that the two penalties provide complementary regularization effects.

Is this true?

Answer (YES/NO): NO